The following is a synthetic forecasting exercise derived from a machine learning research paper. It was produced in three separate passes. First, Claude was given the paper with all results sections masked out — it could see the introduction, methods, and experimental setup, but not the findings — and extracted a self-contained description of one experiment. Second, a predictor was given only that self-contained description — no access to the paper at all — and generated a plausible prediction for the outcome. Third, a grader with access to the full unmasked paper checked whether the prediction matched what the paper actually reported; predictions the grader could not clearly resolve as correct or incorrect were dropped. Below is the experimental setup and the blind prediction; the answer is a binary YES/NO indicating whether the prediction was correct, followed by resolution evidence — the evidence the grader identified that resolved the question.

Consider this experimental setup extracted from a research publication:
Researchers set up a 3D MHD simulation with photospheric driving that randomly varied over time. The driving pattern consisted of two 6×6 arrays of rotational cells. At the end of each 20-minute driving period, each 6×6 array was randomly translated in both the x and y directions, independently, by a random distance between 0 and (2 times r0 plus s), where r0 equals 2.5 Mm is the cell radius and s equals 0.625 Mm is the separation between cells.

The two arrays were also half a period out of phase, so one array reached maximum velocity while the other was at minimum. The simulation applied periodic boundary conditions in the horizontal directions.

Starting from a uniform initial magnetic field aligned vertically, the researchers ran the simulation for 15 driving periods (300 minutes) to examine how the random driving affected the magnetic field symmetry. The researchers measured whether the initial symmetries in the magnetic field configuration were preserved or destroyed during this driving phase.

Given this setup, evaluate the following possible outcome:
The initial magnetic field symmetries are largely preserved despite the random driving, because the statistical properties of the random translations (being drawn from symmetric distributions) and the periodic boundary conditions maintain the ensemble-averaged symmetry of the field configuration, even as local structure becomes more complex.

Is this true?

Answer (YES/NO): NO